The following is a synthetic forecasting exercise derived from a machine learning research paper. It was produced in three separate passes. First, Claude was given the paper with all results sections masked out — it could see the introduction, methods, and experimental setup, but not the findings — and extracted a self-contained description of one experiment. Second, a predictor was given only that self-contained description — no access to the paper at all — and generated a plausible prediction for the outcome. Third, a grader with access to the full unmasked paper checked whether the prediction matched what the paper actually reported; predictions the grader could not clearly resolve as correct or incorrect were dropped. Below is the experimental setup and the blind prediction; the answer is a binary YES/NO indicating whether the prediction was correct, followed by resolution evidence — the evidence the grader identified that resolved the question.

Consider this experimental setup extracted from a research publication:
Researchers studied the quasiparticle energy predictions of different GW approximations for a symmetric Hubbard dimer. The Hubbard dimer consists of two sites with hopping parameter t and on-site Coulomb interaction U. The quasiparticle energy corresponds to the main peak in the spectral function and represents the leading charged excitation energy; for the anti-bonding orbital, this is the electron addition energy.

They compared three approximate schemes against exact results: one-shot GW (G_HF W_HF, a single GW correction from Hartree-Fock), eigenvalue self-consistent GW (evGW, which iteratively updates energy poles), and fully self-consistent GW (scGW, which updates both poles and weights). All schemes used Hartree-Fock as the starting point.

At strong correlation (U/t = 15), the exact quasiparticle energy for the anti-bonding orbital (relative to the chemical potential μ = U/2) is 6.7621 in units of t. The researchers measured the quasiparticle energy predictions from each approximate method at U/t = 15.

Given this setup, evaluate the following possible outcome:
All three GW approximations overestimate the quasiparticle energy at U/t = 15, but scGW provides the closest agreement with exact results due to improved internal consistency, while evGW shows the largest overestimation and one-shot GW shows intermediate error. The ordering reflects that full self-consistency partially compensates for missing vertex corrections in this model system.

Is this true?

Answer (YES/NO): NO